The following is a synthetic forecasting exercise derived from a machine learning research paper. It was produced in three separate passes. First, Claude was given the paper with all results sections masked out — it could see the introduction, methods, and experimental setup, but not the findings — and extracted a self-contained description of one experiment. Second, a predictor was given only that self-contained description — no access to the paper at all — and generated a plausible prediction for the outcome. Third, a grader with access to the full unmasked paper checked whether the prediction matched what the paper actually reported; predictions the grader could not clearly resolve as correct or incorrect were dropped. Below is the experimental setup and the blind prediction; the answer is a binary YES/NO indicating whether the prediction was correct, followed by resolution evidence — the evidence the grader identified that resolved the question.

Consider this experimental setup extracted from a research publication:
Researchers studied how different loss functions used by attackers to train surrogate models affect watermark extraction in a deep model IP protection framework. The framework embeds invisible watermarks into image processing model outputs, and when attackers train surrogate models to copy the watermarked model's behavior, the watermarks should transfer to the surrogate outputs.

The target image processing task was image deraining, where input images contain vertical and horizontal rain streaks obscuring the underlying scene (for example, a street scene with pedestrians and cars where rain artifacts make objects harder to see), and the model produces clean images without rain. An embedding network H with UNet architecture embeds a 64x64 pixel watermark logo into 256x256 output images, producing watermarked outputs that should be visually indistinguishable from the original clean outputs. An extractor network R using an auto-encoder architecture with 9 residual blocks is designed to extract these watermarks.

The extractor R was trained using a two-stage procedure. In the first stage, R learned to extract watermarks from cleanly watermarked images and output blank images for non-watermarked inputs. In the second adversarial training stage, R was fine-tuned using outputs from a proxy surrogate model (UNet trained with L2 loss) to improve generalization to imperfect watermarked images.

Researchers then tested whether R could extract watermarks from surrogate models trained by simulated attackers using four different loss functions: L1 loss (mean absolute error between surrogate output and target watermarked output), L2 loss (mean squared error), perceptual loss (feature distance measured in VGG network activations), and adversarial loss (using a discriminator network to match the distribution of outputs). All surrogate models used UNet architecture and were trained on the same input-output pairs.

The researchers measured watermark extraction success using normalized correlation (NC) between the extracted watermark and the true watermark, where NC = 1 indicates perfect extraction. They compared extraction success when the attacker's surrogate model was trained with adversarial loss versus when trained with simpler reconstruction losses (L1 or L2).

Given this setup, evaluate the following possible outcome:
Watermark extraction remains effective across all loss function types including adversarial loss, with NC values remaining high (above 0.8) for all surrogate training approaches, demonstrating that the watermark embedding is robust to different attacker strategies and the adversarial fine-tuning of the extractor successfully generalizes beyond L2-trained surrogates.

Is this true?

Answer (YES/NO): YES